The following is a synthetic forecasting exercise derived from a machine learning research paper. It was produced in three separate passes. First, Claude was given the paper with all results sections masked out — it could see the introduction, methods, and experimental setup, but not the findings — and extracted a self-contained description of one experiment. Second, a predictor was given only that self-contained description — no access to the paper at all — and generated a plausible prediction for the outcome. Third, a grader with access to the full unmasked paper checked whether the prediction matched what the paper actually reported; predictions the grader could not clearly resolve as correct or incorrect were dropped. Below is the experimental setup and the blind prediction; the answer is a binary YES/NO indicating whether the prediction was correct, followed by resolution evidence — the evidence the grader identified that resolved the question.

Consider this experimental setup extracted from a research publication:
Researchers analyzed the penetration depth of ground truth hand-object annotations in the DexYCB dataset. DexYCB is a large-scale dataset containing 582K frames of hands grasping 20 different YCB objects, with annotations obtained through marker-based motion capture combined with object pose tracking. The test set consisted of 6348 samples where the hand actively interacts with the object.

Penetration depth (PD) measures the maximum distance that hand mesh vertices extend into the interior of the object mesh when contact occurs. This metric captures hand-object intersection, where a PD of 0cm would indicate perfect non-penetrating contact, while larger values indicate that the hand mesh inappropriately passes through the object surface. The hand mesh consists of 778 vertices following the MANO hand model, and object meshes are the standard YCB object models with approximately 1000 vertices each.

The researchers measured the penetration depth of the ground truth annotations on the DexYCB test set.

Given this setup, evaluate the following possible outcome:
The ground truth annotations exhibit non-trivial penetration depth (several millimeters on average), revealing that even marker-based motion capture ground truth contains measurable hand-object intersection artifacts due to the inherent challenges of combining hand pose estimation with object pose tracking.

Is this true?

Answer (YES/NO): YES